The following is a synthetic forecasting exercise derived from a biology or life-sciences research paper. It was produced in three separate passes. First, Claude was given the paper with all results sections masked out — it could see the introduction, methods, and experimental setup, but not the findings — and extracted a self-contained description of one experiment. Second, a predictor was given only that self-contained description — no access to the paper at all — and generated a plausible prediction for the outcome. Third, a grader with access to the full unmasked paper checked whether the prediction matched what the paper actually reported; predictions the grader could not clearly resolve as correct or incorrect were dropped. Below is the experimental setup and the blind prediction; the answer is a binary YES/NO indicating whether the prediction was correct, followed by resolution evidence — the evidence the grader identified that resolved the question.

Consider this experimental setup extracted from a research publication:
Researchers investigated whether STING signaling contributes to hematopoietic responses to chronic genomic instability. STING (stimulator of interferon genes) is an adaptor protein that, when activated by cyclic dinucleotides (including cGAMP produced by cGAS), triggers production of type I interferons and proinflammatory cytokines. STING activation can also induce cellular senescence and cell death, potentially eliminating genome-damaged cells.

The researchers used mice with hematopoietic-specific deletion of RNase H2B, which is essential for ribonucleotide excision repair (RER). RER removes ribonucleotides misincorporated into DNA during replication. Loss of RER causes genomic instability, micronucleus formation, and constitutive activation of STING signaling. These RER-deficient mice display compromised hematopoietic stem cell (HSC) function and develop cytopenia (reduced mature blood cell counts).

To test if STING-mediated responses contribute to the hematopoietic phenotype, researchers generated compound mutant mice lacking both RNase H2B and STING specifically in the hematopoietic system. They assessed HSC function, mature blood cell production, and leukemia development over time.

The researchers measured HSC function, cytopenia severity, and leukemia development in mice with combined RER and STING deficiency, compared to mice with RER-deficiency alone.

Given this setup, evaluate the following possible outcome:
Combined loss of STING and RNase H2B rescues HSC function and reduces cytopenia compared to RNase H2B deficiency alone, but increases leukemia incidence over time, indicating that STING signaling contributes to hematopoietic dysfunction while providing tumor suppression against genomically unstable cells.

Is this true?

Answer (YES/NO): NO